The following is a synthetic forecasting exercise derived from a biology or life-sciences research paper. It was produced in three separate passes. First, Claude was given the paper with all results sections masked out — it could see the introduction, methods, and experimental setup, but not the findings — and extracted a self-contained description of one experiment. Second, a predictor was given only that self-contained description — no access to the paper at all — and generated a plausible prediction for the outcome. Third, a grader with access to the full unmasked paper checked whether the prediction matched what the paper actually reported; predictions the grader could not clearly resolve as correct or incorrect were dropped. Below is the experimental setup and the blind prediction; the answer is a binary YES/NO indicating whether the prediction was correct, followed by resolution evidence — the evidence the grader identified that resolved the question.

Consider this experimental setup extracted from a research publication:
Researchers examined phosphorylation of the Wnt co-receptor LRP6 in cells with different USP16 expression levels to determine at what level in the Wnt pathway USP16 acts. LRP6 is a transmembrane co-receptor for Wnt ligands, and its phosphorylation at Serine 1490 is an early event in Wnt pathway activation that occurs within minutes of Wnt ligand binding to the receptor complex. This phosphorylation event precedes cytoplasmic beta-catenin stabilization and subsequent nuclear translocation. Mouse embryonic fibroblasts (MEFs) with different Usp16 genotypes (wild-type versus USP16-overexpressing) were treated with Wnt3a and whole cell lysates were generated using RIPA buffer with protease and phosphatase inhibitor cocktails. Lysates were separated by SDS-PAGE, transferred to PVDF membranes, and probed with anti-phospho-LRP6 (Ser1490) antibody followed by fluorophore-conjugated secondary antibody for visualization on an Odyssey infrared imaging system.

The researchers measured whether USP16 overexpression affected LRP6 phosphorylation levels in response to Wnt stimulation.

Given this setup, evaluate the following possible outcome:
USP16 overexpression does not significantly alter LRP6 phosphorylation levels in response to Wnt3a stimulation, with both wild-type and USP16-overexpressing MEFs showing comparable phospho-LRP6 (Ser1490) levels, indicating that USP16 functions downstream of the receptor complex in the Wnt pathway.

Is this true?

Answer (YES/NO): NO